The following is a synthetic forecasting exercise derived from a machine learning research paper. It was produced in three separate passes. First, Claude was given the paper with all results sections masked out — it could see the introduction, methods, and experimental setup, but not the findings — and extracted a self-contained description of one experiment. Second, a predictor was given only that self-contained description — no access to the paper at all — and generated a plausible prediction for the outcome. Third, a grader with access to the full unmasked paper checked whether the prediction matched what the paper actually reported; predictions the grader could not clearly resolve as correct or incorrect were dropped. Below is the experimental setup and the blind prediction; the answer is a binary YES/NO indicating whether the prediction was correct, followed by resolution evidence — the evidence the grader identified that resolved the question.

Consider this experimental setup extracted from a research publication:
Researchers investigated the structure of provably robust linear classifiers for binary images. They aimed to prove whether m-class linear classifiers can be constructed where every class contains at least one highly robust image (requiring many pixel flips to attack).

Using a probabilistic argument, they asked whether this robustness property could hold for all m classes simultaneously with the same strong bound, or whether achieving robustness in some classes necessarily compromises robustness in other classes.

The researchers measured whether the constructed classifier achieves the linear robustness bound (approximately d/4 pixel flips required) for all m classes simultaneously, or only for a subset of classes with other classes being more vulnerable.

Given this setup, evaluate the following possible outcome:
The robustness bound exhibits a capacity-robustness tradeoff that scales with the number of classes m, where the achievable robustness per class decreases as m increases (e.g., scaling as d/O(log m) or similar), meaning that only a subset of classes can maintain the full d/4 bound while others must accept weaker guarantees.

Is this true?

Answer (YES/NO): NO